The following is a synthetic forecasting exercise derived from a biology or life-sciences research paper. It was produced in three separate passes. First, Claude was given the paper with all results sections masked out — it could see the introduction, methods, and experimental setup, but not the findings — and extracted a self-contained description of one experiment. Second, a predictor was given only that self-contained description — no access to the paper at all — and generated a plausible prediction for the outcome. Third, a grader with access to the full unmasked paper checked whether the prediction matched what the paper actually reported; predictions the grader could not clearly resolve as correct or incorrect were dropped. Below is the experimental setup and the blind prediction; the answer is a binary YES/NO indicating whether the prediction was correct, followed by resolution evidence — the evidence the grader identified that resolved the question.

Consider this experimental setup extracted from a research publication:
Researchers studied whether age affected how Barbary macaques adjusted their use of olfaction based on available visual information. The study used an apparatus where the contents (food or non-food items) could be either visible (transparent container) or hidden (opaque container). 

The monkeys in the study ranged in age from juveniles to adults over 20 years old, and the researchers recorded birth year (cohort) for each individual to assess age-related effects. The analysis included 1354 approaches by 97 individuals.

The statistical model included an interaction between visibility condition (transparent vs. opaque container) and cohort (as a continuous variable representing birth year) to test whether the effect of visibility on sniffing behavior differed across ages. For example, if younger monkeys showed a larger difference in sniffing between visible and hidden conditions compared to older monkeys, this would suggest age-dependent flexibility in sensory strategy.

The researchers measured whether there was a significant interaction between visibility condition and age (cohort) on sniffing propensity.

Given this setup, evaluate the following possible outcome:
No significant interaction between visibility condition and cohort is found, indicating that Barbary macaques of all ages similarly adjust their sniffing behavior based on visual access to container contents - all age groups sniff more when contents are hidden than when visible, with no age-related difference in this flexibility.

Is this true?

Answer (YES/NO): NO